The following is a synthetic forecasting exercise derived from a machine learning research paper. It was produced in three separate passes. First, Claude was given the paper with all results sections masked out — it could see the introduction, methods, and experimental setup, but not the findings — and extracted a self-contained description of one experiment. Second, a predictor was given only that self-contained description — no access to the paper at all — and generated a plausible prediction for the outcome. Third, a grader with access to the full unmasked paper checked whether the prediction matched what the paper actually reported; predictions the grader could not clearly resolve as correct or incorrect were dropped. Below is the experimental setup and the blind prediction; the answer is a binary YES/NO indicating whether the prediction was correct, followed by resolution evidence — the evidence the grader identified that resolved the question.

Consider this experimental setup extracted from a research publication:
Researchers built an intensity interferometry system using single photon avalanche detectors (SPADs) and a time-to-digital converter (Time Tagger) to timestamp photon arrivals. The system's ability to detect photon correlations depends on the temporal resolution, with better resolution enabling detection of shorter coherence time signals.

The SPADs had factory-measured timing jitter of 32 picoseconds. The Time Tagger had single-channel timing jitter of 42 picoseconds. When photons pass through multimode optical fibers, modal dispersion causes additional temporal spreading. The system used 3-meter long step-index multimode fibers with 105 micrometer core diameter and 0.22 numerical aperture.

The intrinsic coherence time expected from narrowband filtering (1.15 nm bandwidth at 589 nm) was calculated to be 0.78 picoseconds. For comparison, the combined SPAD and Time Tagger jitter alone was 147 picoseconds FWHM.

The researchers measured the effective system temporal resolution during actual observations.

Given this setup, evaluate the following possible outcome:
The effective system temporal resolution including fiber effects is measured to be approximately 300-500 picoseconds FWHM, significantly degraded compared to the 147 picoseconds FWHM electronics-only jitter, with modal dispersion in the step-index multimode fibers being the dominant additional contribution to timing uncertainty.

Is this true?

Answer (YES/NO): NO